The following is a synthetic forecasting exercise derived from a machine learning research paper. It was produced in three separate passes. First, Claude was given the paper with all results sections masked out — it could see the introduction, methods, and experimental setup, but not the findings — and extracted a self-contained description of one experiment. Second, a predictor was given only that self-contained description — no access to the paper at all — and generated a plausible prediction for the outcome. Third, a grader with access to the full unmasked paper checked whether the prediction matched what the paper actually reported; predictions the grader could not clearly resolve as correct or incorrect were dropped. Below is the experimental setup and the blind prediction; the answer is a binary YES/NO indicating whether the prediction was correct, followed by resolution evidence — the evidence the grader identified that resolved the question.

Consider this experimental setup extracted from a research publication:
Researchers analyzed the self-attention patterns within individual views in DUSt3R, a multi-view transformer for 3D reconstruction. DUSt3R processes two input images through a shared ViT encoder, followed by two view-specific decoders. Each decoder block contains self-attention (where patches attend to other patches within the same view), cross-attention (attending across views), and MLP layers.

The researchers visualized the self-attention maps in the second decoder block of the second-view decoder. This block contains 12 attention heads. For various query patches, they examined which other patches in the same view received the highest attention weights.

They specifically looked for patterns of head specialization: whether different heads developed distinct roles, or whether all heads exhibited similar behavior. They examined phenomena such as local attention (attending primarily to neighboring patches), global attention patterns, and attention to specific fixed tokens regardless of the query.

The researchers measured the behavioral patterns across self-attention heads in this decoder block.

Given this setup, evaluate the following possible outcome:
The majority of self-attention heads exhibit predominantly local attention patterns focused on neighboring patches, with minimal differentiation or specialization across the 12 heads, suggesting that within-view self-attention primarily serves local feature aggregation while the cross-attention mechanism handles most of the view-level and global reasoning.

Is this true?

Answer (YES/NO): NO